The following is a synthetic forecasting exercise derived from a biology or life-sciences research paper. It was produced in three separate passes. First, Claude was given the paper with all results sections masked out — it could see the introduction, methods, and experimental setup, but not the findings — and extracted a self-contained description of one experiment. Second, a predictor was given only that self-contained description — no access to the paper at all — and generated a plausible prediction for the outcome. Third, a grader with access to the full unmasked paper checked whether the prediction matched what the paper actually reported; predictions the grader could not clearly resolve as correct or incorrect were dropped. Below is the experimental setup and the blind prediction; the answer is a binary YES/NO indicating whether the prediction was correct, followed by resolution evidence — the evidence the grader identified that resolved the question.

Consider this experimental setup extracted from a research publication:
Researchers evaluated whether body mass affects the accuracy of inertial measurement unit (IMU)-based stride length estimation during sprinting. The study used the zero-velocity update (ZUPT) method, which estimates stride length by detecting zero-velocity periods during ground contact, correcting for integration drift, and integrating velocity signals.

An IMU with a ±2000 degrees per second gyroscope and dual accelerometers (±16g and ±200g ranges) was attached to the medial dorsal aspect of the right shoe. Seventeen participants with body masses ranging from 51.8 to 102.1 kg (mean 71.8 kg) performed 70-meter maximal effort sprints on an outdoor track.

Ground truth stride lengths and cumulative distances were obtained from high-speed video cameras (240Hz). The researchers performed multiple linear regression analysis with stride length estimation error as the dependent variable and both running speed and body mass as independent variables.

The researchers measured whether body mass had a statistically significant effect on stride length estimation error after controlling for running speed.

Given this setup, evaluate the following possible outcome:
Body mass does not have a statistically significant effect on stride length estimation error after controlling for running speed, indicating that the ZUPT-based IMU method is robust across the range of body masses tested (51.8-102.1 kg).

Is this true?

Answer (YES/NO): NO